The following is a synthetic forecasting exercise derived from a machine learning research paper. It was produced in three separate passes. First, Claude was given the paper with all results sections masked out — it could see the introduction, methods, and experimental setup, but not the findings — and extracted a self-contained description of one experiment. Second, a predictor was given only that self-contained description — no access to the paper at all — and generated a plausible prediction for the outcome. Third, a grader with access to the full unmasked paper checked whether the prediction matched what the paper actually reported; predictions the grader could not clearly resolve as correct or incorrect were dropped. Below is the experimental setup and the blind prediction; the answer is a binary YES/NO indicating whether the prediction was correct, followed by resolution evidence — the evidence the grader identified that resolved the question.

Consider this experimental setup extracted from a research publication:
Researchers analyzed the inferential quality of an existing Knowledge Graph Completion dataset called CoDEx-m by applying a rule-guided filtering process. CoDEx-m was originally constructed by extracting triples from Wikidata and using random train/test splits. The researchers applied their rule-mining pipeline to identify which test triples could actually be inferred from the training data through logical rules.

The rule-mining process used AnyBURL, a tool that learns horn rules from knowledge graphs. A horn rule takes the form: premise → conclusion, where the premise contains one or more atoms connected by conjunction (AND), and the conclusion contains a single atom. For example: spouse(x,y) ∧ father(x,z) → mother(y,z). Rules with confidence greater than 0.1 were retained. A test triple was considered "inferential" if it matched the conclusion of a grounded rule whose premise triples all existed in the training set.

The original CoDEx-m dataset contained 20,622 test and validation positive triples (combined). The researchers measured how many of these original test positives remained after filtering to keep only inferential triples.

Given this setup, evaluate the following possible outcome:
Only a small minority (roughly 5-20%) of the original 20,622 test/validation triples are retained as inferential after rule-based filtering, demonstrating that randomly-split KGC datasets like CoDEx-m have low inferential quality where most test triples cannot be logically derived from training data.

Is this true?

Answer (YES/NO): NO